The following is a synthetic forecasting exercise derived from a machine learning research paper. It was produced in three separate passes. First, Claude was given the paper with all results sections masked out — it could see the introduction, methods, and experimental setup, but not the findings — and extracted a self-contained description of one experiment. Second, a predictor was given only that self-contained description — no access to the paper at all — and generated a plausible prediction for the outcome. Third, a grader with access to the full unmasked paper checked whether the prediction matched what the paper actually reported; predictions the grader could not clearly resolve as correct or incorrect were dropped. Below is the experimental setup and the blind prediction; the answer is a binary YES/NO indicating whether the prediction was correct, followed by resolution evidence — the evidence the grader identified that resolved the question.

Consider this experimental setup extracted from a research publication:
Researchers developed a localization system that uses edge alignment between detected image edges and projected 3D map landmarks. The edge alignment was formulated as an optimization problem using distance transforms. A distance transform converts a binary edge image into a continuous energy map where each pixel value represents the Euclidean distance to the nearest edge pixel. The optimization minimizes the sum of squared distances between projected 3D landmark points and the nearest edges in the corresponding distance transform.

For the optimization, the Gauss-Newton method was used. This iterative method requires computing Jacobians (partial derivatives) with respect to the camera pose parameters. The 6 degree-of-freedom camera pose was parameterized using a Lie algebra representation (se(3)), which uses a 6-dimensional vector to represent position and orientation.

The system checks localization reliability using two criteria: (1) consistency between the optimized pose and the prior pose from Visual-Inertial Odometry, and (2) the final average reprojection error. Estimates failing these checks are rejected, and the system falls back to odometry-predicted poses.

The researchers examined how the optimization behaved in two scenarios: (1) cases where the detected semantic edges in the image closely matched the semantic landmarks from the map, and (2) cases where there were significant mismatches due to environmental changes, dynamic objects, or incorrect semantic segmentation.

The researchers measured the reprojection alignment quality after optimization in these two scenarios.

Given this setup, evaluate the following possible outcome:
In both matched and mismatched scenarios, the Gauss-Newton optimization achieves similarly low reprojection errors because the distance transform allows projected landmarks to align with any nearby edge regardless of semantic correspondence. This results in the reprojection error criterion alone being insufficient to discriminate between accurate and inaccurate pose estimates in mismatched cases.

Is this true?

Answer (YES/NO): NO